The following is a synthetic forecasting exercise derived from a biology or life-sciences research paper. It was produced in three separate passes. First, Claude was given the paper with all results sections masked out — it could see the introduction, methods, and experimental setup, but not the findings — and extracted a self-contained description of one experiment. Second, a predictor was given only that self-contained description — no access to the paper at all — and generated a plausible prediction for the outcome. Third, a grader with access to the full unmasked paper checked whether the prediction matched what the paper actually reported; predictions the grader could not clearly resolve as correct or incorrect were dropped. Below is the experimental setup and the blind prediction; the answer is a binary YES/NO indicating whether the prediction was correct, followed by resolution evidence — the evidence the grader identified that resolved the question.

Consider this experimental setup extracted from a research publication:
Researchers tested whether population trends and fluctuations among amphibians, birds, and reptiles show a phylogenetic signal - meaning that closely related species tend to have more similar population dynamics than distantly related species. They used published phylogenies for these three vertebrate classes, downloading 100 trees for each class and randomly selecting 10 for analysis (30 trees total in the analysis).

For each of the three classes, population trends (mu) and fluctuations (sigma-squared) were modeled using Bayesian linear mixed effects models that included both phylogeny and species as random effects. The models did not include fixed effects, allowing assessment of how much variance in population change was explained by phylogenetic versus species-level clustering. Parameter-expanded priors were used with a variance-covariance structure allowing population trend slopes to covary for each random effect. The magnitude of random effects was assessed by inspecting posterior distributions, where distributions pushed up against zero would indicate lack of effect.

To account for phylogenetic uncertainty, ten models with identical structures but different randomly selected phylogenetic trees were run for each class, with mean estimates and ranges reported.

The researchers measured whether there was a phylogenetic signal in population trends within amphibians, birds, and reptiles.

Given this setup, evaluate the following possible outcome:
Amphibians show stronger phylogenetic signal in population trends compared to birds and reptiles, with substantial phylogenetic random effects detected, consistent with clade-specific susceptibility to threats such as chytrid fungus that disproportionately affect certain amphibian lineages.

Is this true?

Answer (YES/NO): NO